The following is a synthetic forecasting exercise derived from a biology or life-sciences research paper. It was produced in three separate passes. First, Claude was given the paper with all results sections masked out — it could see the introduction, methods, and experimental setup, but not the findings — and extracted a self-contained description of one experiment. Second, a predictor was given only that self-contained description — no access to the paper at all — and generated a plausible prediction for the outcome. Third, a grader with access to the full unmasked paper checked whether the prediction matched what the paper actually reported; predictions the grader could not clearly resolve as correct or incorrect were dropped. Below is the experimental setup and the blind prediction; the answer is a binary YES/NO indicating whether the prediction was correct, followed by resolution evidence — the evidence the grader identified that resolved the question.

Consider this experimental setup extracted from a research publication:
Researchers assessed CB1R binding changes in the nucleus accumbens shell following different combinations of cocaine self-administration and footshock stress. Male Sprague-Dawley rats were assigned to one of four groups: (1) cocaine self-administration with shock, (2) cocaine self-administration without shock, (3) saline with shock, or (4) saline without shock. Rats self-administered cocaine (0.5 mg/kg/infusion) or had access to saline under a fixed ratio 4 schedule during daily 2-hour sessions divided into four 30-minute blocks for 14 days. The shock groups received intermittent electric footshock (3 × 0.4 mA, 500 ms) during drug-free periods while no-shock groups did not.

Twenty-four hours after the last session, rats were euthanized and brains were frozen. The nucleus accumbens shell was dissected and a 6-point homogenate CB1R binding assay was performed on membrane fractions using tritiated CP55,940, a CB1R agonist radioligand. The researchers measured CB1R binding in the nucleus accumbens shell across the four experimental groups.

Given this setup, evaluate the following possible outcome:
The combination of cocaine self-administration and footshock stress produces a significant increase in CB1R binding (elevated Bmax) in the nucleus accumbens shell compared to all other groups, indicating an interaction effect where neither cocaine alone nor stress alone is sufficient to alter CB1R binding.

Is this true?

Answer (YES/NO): NO